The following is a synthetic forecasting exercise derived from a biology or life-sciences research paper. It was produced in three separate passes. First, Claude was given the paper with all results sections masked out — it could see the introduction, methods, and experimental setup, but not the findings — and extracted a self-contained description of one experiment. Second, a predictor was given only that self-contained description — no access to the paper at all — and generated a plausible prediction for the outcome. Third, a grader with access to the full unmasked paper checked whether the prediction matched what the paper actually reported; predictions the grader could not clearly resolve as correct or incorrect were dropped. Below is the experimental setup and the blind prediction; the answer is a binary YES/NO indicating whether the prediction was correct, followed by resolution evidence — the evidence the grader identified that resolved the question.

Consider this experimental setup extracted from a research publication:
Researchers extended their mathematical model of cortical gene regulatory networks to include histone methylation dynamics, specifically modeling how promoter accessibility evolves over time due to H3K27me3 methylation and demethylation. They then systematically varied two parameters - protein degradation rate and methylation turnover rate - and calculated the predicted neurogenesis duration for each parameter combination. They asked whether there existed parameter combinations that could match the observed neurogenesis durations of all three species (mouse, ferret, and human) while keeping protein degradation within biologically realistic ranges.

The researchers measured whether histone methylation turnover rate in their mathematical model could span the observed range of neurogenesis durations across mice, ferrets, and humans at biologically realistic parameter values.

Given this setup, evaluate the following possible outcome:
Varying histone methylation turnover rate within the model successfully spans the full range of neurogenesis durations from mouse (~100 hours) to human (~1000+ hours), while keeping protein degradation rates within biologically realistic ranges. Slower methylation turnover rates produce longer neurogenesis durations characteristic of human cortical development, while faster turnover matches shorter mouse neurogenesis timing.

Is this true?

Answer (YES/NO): YES